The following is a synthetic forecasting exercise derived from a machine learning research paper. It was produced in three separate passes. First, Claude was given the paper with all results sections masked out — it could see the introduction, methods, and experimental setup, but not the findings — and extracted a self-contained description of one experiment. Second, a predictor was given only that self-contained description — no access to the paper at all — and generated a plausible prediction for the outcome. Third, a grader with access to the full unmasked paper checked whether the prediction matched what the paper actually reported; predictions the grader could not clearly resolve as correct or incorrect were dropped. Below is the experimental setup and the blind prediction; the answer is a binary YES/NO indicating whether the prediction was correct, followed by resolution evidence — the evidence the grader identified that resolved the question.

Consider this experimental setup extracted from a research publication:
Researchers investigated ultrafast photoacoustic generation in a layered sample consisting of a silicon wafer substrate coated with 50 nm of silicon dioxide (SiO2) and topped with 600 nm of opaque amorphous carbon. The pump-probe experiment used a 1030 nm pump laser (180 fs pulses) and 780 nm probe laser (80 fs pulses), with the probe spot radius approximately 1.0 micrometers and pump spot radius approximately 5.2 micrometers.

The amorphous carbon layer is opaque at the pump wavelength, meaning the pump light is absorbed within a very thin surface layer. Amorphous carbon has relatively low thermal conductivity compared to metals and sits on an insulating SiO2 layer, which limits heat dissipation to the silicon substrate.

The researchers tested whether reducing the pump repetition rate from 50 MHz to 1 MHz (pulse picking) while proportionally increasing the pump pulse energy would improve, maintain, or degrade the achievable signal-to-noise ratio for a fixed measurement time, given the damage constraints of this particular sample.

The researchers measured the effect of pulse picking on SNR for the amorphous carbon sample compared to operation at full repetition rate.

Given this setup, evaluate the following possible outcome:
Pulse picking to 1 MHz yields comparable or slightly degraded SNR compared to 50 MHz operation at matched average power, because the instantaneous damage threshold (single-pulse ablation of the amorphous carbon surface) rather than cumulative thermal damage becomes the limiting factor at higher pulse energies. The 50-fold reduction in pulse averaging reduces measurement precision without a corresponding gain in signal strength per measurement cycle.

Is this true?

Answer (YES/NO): NO